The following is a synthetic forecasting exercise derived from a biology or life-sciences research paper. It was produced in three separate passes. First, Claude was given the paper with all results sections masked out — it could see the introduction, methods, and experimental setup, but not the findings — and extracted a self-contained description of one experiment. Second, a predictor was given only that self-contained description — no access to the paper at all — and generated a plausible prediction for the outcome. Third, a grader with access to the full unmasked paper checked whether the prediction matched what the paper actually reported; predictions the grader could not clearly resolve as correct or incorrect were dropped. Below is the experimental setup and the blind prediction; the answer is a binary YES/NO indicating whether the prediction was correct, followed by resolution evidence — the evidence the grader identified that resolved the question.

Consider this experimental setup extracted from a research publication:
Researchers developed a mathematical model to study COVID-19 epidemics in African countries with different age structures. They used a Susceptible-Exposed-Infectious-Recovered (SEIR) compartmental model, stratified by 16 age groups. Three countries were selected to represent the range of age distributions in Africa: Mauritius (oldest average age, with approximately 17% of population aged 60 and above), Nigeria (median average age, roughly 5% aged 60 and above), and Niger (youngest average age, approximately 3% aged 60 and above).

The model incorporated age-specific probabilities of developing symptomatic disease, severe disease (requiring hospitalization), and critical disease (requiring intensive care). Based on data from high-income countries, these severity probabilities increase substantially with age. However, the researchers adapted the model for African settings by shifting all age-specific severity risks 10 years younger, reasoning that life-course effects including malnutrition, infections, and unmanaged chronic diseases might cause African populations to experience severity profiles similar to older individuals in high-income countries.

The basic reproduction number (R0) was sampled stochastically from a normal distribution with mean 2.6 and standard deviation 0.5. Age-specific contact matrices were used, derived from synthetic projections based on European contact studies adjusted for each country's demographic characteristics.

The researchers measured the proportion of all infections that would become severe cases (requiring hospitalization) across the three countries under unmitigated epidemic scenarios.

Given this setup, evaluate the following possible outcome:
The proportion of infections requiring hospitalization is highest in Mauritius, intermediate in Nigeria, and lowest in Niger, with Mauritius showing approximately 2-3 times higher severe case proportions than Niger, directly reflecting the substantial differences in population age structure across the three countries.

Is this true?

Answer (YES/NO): NO